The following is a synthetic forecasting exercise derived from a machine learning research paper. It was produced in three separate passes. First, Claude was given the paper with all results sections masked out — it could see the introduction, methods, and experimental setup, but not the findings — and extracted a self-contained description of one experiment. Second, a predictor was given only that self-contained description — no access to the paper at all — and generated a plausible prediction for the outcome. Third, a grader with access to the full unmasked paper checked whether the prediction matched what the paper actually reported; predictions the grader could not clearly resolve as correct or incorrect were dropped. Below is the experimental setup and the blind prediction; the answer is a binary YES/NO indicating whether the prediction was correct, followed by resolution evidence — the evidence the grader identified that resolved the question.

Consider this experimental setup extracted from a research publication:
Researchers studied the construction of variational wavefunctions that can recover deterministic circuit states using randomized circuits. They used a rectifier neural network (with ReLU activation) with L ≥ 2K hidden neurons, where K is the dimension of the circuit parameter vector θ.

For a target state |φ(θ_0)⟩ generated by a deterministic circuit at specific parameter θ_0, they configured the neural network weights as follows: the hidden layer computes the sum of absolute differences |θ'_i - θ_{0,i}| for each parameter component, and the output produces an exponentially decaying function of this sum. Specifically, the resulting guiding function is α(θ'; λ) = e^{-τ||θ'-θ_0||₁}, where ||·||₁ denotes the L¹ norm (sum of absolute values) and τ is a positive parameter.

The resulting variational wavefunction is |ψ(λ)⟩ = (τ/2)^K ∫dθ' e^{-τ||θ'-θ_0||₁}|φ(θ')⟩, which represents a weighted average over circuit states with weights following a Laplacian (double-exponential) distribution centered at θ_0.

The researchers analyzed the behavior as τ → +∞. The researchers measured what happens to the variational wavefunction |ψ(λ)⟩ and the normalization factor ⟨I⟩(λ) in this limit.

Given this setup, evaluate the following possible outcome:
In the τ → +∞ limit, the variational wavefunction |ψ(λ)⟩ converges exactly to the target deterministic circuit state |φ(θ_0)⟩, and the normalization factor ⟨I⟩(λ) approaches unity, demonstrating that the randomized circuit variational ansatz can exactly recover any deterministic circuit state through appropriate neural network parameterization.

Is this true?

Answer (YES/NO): YES